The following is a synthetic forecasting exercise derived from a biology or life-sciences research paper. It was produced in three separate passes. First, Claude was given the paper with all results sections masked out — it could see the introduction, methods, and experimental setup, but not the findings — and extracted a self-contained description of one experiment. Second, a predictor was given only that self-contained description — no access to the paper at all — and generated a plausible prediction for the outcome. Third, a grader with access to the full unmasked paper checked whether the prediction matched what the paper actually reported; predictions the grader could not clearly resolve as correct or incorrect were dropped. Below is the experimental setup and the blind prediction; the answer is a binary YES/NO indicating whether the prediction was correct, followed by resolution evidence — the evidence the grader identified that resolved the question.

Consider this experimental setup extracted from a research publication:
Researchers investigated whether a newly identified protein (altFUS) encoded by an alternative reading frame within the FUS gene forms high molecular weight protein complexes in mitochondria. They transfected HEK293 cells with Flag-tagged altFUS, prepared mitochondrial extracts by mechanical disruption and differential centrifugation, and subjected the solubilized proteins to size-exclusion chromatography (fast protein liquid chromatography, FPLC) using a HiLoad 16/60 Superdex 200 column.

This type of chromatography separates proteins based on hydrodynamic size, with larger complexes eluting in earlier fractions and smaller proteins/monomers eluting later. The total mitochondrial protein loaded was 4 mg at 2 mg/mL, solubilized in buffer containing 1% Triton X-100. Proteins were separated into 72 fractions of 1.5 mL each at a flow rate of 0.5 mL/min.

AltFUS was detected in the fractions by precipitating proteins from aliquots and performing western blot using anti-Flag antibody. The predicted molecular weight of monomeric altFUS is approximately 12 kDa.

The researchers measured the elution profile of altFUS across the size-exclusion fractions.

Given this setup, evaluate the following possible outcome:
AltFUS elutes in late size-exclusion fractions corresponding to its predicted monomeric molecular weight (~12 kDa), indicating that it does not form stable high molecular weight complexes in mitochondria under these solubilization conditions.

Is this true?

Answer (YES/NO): NO